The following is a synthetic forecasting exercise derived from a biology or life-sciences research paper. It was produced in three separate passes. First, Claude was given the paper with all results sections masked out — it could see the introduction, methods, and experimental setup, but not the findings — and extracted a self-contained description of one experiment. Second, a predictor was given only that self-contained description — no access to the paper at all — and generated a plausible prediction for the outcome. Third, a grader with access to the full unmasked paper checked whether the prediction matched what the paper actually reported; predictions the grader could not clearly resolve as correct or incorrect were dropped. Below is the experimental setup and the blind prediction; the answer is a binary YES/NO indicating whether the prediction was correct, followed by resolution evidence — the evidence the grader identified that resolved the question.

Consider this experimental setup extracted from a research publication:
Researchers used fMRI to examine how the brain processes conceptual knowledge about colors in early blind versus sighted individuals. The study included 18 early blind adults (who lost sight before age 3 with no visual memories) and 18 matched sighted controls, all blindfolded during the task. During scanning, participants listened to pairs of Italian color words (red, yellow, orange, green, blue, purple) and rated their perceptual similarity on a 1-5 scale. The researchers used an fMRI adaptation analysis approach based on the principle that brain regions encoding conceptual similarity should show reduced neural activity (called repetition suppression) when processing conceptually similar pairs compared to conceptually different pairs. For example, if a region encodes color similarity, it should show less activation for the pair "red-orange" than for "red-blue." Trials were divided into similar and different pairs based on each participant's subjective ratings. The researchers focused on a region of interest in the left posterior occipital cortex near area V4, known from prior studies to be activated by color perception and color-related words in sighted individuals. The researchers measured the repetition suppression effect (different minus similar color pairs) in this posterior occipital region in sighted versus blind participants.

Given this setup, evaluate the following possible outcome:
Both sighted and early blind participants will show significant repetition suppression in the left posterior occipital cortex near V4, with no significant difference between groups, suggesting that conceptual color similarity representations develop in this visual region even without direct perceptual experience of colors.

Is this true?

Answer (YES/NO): NO